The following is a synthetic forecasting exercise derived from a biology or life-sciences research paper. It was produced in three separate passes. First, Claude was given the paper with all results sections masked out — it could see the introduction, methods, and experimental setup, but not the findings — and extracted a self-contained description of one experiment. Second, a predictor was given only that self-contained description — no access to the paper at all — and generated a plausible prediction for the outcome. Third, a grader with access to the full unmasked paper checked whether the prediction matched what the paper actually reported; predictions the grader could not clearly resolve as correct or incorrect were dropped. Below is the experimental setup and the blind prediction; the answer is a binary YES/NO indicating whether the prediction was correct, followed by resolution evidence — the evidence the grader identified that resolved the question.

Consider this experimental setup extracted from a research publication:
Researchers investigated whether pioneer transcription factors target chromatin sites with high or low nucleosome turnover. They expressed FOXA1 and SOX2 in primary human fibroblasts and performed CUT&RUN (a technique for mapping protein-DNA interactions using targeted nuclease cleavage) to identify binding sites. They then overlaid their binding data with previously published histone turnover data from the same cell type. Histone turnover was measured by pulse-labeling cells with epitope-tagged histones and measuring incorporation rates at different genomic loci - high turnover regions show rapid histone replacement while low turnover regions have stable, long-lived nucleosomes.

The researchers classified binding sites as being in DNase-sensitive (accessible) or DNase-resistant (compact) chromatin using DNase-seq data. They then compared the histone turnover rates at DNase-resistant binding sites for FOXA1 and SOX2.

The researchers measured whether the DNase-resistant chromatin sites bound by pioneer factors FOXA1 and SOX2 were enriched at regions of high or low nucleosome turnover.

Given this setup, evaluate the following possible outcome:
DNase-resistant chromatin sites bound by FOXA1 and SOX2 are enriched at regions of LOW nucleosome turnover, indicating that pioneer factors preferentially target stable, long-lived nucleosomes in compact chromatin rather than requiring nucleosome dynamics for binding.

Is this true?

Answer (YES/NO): YES